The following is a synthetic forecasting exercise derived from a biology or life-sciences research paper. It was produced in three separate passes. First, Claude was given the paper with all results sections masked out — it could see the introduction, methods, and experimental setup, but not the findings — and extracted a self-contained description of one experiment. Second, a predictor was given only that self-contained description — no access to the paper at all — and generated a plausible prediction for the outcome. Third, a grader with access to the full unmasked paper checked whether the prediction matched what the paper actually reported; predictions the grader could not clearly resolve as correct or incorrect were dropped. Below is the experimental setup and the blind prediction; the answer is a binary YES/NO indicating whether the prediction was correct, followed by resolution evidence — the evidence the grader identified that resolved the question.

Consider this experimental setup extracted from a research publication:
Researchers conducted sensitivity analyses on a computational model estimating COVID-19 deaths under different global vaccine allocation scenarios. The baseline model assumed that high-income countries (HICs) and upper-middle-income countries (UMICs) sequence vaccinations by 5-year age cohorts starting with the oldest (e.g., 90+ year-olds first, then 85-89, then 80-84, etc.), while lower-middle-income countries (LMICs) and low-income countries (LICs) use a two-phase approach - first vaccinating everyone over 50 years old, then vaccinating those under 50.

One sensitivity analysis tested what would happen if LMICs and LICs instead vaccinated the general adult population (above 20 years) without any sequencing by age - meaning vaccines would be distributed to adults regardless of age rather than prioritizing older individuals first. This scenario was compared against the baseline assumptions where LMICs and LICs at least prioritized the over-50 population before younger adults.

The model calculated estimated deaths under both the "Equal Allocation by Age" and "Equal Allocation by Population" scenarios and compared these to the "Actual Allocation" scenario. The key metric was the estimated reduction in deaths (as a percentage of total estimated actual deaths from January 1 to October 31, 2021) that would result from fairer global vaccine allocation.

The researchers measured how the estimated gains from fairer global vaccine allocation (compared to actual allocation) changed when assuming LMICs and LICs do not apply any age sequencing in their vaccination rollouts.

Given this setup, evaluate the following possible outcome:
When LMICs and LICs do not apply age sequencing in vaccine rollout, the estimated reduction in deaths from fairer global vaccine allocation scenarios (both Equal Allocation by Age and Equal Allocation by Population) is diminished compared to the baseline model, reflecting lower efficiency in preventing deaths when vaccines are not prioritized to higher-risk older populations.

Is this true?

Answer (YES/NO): YES